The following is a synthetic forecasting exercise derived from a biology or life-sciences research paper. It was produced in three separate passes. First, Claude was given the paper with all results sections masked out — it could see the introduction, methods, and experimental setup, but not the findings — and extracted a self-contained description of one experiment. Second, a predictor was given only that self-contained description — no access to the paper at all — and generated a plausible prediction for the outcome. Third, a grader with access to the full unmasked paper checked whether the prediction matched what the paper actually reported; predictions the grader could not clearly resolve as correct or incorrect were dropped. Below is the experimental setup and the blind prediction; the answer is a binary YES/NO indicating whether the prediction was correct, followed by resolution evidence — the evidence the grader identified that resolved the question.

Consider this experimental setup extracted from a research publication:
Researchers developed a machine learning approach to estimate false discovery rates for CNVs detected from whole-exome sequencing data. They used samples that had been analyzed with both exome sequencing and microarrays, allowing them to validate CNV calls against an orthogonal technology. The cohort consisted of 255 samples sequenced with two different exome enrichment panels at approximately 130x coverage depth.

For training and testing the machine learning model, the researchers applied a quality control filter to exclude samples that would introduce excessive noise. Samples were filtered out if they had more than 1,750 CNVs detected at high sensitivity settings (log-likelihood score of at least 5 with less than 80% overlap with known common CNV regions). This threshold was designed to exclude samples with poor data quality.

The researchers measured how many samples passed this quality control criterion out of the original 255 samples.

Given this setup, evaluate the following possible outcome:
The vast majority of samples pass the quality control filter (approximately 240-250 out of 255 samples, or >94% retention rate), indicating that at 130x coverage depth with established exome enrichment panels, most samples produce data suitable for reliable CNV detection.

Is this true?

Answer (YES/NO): NO